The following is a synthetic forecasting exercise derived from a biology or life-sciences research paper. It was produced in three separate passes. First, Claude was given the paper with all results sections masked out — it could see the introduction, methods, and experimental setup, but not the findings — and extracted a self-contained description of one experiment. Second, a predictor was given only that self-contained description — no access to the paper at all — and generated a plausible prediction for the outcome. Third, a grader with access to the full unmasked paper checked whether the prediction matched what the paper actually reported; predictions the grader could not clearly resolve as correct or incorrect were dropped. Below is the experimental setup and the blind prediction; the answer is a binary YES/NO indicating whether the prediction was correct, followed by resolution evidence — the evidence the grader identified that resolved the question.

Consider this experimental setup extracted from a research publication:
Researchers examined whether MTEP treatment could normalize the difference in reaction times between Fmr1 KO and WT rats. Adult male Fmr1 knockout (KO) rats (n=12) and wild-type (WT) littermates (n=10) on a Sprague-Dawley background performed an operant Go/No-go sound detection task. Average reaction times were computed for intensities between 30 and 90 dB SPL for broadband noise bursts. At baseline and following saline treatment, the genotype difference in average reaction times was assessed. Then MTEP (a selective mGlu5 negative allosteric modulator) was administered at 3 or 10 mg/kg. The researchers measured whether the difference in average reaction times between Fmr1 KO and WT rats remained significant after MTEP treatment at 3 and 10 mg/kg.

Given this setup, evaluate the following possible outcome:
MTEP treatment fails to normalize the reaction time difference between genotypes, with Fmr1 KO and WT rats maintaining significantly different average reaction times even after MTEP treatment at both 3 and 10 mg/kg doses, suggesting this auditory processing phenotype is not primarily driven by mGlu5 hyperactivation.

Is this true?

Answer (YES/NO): NO